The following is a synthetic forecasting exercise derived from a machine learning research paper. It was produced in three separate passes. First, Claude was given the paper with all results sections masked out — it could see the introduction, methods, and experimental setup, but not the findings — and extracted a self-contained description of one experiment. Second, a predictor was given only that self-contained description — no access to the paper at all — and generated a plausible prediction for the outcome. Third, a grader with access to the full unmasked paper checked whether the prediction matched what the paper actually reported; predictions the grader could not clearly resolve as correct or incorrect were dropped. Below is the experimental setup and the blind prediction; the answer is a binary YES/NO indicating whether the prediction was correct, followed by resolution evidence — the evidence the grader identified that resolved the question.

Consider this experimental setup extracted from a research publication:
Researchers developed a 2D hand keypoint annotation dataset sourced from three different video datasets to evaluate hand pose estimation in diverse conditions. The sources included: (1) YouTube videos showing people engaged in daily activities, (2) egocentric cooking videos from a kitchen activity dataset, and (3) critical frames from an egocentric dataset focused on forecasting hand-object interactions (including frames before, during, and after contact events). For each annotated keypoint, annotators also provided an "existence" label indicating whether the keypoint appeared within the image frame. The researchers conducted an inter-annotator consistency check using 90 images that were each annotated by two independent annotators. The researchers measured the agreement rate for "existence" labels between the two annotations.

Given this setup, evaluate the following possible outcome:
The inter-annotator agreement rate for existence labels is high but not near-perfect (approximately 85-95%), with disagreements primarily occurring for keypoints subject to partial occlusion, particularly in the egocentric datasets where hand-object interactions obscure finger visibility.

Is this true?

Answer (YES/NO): NO